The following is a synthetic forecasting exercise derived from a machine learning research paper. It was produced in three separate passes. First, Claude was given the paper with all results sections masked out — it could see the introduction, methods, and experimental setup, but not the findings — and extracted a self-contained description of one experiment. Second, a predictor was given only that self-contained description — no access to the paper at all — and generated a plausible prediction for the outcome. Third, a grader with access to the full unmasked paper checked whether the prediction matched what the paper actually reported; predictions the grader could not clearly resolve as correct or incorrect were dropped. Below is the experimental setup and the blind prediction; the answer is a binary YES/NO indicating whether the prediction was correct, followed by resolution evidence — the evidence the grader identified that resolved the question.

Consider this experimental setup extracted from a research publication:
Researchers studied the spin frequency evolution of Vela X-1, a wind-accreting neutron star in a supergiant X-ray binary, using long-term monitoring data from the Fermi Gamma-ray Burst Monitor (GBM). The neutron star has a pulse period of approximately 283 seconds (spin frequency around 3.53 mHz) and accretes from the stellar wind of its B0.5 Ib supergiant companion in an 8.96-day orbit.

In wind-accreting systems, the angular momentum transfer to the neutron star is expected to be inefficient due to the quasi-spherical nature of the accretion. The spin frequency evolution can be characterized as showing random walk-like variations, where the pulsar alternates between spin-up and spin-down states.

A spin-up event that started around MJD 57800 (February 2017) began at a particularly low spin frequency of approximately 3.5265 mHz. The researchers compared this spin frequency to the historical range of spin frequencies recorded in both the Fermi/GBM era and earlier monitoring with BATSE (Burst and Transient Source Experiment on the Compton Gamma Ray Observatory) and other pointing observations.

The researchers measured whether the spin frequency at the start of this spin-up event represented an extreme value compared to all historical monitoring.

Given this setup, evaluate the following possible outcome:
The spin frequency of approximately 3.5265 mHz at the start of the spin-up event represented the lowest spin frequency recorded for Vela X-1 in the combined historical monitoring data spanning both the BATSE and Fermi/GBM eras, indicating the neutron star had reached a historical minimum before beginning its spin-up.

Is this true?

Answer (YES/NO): YES